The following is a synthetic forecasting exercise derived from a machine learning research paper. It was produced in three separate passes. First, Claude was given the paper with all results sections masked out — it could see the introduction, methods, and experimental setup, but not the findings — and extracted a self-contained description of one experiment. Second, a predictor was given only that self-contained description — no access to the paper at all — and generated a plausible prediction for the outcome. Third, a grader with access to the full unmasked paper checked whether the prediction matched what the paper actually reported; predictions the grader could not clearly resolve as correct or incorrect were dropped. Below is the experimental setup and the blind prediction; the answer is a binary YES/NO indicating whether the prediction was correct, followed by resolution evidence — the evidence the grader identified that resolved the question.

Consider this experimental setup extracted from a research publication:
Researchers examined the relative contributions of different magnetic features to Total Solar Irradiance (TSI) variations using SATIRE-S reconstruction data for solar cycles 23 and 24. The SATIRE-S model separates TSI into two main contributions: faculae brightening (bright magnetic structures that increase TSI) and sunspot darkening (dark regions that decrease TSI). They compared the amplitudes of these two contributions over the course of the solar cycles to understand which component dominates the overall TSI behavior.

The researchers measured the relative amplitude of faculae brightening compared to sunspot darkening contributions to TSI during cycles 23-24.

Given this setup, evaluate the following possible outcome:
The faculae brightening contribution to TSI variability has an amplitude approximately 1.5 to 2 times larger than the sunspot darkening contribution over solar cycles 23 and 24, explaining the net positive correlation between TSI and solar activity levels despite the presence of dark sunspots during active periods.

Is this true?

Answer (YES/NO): YES